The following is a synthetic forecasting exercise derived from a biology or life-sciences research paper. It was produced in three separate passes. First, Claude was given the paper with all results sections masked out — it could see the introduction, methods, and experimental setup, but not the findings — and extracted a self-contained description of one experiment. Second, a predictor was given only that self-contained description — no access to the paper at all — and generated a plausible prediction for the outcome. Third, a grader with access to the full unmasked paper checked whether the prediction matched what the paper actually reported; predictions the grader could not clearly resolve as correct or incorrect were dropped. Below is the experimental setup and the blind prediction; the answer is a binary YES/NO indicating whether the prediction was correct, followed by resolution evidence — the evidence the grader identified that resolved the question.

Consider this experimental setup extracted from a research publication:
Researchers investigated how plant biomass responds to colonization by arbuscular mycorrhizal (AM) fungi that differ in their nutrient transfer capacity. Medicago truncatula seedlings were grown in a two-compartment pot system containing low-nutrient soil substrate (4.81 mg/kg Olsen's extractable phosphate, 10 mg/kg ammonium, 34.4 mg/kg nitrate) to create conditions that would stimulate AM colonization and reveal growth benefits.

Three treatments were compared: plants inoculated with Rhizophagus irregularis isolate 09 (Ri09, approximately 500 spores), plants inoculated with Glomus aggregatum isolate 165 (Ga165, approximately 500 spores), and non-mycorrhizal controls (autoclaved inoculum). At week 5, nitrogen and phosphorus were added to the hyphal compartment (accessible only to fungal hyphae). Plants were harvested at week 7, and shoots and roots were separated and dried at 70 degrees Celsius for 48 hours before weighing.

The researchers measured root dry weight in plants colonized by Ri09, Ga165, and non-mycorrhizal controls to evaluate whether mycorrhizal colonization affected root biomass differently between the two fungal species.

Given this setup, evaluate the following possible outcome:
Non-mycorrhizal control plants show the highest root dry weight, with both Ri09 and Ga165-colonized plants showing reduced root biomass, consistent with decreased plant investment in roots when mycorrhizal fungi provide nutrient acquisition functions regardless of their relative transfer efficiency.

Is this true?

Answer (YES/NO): NO